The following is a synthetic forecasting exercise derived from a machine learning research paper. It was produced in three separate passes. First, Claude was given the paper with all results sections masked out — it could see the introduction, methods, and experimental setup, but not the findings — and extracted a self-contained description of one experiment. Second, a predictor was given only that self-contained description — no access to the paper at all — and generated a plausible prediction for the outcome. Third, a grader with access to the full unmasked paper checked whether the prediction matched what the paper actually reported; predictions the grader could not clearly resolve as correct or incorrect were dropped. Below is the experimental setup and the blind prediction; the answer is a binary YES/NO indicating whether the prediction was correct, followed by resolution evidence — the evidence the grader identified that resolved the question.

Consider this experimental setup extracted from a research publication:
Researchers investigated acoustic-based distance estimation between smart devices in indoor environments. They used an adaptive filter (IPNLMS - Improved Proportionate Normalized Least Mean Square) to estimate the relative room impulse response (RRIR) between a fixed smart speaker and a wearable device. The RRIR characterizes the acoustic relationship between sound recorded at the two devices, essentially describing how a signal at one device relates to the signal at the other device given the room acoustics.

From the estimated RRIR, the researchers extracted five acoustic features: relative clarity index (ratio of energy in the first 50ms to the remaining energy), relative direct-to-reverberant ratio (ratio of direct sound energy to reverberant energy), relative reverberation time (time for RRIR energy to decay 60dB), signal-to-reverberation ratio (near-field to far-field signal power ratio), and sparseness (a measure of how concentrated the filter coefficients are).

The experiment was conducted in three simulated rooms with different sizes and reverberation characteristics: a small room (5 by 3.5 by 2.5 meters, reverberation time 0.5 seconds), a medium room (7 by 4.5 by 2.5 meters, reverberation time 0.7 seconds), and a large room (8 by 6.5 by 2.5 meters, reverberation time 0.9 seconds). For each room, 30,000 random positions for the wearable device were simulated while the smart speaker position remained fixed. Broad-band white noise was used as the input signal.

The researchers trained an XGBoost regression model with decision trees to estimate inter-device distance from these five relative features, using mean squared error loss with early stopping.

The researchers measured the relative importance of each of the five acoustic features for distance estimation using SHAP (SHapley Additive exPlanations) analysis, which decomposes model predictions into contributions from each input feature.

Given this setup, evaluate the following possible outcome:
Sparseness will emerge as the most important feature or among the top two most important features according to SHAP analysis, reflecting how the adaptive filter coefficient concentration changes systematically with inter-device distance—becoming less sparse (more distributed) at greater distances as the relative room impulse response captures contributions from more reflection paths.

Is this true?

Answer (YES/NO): YES